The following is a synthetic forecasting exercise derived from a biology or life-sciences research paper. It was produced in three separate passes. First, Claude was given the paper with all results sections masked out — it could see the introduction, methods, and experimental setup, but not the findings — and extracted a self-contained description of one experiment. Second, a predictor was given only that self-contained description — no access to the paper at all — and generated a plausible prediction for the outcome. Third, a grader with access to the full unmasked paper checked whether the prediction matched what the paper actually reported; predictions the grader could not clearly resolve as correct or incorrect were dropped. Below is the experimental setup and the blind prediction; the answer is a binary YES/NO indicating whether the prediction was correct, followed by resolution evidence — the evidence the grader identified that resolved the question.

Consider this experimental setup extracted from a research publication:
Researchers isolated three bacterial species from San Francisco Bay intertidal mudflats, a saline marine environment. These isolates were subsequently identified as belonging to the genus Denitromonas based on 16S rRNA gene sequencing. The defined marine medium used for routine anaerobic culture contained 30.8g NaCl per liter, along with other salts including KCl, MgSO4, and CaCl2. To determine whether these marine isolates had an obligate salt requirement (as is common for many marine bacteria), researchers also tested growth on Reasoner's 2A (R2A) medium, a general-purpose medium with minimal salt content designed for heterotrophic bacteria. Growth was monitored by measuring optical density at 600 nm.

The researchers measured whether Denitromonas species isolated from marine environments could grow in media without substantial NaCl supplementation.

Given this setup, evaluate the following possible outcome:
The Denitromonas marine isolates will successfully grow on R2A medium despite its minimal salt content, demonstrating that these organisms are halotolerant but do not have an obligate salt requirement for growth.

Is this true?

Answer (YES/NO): YES